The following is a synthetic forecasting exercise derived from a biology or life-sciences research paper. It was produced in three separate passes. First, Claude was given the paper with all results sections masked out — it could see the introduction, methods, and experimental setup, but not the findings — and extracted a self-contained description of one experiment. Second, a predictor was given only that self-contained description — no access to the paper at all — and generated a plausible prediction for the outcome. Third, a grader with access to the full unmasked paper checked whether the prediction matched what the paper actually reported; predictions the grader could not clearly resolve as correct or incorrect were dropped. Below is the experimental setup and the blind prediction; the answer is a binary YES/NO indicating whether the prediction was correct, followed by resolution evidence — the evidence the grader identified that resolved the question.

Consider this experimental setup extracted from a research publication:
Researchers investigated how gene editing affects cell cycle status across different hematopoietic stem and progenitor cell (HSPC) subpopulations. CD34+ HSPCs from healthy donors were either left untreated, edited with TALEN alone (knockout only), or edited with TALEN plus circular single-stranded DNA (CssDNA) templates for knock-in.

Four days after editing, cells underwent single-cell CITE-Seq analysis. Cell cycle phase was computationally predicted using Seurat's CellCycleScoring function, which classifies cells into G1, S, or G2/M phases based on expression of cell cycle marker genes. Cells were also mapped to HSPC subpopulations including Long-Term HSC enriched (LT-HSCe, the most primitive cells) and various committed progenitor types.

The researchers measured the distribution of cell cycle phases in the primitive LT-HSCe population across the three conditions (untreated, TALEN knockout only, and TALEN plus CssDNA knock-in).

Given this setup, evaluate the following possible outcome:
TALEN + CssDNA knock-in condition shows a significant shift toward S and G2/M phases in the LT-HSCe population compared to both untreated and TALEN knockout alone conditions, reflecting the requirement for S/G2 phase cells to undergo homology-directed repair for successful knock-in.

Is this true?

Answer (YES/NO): NO